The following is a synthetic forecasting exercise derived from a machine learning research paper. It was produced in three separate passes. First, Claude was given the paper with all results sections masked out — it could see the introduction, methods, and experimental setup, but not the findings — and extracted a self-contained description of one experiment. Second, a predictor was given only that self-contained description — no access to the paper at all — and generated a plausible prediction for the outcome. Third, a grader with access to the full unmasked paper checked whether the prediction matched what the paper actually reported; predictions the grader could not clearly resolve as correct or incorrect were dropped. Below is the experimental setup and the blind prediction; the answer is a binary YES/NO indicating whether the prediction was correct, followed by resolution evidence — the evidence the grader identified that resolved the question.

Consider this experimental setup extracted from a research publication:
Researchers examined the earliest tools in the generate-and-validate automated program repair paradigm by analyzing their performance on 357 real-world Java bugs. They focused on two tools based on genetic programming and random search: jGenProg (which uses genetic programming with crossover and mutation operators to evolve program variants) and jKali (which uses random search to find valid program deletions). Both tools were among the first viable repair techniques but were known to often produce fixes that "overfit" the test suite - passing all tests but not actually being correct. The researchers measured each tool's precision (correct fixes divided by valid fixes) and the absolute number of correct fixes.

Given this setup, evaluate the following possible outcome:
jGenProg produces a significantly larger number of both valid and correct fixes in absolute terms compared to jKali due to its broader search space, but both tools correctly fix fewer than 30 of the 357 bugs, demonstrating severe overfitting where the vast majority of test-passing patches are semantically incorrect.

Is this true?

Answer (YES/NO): NO